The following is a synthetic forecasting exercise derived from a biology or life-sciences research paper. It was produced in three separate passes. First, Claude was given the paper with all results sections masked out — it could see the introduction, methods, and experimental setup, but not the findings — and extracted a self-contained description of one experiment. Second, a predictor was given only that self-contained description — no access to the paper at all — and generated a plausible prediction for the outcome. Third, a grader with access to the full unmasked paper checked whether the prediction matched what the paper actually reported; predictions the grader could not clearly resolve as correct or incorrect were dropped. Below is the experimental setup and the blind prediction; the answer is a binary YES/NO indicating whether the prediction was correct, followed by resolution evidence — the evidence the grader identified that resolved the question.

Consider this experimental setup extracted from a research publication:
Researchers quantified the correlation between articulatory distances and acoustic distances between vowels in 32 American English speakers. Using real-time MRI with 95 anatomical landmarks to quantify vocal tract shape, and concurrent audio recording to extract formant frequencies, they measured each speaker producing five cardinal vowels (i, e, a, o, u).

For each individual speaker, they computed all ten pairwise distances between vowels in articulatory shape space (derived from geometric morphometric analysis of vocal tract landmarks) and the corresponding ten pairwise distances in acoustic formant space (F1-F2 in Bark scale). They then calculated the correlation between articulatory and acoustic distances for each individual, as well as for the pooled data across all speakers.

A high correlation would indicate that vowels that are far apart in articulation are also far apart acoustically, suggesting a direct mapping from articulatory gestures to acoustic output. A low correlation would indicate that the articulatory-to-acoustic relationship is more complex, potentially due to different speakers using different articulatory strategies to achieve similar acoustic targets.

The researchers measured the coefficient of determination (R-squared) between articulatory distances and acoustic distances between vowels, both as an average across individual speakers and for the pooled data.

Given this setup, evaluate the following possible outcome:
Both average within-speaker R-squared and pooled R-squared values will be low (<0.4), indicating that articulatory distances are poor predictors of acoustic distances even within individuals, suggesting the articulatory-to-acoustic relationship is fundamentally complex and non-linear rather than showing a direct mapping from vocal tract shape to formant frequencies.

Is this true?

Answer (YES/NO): NO